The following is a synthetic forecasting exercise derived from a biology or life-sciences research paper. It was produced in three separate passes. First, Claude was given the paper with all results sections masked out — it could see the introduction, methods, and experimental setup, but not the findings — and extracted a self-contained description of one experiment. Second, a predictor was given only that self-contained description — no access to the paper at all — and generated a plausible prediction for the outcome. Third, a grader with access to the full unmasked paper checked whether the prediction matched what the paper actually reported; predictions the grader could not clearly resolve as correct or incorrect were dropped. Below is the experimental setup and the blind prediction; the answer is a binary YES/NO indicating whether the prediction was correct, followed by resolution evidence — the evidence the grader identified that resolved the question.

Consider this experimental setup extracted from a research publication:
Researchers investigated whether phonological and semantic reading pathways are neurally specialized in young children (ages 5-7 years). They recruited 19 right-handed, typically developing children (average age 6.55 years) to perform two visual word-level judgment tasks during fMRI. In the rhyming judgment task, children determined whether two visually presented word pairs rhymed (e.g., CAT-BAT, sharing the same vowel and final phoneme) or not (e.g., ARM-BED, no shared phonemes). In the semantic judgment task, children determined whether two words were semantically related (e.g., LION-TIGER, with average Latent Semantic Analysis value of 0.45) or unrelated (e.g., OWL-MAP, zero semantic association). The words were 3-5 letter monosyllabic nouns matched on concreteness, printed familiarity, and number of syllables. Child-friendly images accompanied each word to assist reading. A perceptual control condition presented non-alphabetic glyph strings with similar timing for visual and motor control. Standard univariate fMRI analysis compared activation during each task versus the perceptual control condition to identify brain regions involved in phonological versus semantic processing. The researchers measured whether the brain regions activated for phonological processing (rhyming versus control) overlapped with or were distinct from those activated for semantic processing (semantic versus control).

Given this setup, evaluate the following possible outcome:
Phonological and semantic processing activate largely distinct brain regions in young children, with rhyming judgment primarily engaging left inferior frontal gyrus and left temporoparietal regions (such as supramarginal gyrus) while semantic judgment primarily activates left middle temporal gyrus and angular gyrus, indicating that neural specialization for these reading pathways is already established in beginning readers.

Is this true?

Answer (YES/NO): NO